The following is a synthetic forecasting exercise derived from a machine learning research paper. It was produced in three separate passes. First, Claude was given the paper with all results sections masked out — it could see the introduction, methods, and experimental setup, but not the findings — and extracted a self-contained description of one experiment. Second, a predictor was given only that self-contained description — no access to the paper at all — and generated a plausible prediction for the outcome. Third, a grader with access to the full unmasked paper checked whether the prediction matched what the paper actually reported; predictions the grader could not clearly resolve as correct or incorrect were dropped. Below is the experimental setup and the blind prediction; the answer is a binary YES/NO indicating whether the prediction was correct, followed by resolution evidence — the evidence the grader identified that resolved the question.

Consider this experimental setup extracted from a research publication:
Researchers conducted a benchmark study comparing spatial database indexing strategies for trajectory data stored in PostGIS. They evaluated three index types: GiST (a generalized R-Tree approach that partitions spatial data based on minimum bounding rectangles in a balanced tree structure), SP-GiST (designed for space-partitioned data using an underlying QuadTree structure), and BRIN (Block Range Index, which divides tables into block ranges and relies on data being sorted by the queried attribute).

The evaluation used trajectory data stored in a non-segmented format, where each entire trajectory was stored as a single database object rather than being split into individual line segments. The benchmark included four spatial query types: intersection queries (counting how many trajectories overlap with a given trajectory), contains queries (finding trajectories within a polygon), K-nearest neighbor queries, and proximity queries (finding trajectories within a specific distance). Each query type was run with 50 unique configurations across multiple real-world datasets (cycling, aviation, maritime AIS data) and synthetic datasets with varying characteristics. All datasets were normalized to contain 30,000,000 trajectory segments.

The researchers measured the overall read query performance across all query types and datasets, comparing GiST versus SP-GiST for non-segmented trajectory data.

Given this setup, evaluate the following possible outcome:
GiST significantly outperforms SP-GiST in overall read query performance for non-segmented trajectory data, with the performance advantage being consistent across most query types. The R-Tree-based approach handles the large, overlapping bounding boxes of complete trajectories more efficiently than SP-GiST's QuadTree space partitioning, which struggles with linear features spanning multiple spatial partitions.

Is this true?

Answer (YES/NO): YES